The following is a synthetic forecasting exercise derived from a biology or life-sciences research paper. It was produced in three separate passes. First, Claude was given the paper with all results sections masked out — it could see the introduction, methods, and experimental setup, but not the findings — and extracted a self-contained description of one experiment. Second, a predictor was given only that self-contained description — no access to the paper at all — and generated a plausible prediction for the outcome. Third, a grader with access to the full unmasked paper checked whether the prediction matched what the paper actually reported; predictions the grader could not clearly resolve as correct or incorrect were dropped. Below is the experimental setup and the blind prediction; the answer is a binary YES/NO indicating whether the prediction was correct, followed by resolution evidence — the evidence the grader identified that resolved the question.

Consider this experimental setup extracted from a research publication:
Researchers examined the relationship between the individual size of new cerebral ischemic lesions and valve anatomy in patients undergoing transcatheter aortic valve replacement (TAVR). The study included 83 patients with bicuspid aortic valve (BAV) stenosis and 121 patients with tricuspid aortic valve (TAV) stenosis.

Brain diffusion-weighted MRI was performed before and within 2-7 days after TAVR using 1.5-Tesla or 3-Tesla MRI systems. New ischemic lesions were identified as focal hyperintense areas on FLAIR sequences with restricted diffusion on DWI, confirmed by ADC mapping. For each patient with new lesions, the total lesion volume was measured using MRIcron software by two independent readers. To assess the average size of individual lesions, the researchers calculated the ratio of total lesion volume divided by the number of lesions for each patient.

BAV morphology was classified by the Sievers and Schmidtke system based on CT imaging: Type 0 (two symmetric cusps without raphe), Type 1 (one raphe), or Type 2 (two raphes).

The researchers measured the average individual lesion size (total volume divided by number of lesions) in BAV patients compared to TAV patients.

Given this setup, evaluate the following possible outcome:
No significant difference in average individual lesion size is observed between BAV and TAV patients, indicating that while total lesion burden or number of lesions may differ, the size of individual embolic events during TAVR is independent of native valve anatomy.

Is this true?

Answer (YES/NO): NO